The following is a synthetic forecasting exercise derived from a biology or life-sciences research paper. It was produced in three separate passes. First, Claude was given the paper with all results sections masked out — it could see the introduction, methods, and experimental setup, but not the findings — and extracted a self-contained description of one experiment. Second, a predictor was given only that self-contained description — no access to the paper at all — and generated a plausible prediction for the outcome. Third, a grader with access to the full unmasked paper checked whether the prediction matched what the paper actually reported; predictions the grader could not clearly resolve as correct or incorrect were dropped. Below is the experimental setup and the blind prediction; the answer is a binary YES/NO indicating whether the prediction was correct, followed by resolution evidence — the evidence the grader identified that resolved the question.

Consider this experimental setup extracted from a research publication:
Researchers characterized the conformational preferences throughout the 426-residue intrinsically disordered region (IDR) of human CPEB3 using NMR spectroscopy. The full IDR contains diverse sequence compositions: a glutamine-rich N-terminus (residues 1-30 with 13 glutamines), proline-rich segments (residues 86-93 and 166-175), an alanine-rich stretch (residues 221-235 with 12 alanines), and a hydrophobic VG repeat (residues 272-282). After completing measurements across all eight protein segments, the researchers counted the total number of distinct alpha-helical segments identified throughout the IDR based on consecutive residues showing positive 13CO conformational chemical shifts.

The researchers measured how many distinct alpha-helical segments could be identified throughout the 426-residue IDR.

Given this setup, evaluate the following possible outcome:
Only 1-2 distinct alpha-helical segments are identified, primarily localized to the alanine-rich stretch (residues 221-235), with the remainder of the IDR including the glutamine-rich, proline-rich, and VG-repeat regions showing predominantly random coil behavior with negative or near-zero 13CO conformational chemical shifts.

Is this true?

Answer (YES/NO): NO